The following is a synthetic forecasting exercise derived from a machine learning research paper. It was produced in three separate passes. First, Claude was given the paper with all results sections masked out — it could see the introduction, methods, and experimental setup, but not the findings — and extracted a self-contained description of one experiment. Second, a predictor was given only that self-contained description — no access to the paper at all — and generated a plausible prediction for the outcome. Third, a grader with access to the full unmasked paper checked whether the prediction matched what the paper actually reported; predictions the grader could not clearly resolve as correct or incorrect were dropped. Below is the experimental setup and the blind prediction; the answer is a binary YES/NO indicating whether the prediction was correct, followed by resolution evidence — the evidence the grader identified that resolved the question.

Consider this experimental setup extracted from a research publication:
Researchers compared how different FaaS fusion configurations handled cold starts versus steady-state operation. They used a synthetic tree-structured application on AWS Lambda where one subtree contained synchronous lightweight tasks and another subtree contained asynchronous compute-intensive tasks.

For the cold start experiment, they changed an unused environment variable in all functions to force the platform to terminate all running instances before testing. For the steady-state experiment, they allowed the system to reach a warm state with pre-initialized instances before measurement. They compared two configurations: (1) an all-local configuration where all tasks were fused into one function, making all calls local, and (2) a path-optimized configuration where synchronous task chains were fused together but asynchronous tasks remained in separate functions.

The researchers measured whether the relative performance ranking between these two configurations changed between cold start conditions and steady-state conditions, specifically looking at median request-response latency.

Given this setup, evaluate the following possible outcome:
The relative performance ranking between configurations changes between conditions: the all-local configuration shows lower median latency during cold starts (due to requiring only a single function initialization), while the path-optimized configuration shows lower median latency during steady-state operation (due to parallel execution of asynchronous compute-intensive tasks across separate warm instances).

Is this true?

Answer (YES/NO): NO